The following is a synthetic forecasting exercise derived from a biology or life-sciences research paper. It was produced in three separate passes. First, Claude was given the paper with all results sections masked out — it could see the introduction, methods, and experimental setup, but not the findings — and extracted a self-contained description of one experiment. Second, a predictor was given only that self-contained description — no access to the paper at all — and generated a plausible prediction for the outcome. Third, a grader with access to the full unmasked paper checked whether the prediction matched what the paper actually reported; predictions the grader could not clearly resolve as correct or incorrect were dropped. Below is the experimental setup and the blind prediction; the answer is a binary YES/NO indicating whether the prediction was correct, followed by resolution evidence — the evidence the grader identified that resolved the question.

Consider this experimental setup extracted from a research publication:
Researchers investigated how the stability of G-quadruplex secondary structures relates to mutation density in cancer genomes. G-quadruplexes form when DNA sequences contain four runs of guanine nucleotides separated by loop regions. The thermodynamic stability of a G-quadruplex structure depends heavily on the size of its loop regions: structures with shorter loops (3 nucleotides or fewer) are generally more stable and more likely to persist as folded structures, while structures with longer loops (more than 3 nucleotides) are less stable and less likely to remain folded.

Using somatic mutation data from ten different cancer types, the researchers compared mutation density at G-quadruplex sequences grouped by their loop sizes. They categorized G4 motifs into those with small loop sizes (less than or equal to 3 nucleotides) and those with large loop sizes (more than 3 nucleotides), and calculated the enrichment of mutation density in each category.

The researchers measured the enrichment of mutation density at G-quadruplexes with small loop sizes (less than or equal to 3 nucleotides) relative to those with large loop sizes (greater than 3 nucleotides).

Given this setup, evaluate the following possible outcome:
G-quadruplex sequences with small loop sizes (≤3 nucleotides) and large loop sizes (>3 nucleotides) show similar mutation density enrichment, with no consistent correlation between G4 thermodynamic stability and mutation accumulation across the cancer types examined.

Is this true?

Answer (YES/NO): NO